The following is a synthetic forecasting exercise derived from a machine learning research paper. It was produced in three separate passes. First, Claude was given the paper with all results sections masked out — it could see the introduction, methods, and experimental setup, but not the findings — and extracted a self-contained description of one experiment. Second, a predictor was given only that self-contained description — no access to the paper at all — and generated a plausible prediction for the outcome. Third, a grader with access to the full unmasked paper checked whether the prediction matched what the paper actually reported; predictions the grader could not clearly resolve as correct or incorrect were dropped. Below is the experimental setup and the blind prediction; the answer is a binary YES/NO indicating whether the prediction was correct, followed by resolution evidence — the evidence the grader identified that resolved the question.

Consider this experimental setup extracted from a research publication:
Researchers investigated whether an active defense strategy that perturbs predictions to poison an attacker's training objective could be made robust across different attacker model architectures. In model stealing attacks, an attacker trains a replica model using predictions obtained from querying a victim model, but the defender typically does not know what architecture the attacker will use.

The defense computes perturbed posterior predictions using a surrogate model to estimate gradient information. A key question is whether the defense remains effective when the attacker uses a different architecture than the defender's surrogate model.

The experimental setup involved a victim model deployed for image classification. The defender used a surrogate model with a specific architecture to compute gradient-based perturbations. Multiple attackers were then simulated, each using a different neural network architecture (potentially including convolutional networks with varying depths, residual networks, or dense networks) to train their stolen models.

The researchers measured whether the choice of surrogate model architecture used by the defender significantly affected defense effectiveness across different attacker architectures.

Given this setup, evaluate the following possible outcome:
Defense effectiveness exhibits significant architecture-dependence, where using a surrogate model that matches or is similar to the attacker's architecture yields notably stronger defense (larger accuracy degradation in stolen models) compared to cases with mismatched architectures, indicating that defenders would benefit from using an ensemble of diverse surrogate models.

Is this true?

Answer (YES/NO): NO